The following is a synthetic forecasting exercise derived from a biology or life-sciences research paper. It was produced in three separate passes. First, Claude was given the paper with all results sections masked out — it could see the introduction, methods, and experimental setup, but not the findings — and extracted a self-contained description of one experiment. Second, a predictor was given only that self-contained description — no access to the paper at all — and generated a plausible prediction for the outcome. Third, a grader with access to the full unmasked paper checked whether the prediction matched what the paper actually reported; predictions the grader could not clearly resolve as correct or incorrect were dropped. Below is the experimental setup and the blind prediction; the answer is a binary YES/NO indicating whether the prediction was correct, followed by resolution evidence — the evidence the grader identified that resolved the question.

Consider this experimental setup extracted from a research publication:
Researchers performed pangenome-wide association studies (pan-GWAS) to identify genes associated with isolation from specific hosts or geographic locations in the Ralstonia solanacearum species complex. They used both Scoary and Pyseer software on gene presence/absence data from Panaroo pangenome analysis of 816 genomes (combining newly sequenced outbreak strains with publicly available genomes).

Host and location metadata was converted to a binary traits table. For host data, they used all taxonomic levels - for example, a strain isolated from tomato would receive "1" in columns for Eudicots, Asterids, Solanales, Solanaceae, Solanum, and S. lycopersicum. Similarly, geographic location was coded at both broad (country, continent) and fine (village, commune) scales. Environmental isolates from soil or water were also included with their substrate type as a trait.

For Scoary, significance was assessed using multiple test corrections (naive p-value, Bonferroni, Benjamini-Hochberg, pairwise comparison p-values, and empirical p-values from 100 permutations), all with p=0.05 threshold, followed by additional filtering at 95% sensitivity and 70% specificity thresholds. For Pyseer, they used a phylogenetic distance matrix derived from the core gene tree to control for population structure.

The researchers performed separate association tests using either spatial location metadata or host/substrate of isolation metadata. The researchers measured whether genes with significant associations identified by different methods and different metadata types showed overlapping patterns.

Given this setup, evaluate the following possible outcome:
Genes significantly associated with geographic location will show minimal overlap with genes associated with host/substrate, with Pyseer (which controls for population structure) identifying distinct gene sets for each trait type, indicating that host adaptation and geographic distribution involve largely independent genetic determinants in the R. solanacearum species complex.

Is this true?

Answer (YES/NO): NO